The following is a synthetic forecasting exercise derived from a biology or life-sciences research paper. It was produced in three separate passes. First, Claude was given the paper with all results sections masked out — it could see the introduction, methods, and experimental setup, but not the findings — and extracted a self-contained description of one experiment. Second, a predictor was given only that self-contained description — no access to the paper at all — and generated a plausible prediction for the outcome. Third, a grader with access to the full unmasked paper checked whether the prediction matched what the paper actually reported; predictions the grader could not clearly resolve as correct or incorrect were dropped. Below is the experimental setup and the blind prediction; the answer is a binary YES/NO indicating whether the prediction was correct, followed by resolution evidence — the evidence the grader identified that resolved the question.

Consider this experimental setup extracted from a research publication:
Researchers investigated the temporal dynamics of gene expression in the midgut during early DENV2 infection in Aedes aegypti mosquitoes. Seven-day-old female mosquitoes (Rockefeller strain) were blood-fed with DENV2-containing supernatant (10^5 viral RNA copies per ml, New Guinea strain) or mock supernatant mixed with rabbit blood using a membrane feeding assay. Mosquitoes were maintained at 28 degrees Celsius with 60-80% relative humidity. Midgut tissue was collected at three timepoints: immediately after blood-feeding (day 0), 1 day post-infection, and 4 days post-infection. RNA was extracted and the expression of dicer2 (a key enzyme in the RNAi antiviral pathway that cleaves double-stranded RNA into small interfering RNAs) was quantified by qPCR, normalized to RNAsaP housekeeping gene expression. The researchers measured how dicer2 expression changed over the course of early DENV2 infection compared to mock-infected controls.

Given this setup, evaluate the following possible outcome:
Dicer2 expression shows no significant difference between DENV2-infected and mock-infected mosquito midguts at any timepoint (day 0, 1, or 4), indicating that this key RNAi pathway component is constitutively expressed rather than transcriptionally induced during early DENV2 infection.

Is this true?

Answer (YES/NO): NO